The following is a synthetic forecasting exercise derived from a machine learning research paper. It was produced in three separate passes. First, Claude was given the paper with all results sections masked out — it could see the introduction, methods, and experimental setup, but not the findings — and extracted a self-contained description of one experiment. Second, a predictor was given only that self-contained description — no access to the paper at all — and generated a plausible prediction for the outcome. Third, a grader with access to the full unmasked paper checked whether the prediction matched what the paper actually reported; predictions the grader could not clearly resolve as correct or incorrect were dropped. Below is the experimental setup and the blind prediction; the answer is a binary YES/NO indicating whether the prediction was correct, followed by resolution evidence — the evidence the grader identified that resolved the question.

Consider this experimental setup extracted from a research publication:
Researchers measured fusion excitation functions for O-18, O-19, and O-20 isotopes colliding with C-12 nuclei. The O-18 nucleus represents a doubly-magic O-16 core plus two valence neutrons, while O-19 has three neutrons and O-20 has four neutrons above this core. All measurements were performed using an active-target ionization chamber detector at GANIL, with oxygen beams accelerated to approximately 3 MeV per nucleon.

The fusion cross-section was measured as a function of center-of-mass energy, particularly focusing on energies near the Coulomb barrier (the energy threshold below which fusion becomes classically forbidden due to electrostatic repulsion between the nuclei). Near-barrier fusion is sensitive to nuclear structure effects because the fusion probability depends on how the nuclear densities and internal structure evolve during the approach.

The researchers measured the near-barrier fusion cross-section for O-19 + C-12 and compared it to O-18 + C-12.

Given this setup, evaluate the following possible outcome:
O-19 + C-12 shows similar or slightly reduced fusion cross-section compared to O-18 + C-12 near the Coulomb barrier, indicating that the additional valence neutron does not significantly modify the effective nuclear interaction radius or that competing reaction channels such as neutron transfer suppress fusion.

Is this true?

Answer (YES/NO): NO